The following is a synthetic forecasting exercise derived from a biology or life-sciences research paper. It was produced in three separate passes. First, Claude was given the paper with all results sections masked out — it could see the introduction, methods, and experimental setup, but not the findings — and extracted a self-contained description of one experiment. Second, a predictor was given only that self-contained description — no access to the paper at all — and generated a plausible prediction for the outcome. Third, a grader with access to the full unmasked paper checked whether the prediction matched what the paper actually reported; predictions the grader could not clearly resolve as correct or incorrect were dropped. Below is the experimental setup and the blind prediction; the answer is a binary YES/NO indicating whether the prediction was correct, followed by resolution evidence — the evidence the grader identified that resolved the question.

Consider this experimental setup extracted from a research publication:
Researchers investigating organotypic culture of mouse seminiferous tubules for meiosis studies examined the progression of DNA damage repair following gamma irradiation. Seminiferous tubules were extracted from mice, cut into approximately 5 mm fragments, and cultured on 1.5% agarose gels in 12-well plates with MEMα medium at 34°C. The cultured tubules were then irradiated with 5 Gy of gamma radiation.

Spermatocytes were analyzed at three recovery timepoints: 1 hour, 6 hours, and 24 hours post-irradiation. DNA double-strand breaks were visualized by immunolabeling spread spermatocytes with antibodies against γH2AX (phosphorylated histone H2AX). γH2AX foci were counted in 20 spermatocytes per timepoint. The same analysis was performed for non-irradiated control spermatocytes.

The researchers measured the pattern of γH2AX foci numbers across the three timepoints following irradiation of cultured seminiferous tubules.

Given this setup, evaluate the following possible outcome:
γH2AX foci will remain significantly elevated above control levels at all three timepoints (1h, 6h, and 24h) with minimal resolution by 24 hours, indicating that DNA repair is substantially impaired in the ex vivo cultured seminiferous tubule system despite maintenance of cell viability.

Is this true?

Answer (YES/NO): NO